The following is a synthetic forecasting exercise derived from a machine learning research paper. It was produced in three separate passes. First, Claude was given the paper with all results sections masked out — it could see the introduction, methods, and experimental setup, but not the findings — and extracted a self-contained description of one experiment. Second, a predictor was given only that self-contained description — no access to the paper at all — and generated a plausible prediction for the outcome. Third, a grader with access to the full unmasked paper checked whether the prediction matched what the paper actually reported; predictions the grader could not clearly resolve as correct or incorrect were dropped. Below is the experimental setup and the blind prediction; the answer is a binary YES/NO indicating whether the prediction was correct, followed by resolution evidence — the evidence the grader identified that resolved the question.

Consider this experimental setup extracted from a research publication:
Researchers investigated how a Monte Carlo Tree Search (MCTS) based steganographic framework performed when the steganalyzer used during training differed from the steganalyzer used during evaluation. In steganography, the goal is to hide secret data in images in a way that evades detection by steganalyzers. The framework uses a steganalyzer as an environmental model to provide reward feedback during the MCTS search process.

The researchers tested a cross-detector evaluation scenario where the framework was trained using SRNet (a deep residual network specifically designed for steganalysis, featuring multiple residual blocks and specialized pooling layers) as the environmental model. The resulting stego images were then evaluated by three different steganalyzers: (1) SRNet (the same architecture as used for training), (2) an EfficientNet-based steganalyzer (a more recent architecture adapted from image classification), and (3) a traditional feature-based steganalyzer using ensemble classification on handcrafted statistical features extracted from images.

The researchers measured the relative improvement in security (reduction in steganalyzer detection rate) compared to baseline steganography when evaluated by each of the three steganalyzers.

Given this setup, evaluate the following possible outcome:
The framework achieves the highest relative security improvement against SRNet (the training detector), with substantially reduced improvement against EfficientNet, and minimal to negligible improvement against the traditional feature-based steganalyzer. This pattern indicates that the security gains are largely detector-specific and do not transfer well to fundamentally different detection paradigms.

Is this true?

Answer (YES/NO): NO